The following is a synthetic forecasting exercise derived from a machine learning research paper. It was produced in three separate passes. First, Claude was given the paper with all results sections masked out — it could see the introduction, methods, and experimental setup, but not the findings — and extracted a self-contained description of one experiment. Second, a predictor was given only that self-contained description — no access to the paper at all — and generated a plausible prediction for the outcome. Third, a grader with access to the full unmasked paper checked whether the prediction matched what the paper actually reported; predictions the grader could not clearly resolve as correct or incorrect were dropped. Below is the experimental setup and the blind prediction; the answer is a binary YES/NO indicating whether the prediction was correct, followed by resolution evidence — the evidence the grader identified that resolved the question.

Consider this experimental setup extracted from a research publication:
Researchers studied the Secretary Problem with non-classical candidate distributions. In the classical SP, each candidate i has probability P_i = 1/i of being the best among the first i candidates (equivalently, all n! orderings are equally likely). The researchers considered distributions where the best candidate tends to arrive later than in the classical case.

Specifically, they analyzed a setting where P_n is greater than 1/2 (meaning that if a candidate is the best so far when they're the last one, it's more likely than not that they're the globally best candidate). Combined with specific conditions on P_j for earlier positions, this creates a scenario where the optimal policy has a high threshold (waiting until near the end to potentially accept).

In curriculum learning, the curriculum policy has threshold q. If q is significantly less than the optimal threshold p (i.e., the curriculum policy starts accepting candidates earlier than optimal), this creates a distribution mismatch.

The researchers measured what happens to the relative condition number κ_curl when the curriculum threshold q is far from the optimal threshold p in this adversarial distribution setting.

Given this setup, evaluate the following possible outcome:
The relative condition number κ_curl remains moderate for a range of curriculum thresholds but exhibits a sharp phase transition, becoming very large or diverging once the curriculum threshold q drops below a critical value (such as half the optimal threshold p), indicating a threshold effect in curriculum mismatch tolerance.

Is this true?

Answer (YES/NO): NO